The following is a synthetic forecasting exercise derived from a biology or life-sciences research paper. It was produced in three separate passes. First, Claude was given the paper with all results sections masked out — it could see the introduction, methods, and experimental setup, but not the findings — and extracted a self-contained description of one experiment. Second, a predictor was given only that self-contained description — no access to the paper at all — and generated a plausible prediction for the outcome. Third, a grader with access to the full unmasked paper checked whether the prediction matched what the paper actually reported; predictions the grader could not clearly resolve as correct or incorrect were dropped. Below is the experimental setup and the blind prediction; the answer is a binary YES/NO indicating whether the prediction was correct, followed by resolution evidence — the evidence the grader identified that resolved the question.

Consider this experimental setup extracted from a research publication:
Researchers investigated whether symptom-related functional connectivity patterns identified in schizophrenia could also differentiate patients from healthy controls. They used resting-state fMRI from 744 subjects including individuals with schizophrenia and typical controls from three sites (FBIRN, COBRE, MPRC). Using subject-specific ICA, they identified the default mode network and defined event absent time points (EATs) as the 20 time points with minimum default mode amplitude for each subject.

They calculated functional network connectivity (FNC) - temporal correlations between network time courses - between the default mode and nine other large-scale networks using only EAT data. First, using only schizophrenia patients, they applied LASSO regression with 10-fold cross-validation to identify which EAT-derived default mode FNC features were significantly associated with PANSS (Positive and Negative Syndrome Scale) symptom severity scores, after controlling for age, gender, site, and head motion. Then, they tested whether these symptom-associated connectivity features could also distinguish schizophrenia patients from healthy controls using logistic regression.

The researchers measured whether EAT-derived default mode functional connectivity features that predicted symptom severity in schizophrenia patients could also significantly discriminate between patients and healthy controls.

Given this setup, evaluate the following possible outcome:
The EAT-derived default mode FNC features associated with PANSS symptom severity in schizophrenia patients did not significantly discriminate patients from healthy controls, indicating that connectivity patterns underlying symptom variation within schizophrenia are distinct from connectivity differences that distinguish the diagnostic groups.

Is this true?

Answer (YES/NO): NO